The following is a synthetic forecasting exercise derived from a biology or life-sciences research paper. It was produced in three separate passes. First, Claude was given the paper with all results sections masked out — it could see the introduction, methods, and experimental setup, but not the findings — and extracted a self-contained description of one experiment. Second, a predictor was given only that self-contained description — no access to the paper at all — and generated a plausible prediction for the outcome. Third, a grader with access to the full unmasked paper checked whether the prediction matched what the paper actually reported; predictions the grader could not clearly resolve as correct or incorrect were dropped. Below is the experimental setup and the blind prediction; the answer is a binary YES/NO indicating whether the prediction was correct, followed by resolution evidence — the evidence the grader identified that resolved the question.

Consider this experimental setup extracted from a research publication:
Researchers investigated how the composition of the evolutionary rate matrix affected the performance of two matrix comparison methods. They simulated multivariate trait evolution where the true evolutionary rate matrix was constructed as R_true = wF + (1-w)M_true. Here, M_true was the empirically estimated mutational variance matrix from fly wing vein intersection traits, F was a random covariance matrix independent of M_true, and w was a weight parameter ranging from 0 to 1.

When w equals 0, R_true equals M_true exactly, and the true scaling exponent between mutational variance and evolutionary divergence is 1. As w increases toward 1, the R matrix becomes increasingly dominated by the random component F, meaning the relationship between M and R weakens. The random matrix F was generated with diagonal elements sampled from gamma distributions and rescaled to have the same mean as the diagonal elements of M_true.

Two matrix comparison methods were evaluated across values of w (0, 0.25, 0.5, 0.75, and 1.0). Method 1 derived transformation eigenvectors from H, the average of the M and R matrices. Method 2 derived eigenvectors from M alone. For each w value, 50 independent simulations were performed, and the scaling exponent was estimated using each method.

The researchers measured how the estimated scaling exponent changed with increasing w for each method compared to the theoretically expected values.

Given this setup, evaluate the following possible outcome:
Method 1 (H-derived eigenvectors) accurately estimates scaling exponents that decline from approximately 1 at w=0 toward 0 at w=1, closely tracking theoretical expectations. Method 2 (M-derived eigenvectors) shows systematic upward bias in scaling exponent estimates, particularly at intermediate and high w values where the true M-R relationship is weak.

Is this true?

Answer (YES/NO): NO